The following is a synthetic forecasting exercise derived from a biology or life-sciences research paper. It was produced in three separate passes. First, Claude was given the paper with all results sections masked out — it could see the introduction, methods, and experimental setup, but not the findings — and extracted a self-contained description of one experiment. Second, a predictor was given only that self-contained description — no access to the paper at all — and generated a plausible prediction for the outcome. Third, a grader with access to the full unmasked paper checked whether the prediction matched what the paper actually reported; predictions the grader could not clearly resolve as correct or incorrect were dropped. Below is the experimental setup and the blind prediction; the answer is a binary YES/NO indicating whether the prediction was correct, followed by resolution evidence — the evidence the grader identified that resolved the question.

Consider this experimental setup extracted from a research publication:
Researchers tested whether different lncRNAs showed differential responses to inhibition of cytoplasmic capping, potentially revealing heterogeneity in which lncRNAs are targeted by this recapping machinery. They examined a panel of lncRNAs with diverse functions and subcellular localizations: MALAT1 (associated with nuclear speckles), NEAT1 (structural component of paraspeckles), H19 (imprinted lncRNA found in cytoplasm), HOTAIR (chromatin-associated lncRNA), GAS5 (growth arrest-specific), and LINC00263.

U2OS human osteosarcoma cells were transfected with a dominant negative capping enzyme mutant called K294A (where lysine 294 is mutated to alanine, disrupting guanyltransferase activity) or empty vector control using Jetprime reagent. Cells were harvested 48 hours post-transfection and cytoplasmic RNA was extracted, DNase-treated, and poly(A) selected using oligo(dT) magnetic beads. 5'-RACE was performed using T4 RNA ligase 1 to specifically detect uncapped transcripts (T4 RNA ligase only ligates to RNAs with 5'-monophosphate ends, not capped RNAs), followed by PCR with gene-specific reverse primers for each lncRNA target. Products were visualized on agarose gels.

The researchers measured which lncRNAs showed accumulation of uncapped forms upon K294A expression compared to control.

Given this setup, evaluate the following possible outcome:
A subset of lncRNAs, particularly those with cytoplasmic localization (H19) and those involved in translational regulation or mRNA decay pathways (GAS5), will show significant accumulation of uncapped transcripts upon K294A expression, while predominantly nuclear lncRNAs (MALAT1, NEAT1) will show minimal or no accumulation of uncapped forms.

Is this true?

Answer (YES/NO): NO